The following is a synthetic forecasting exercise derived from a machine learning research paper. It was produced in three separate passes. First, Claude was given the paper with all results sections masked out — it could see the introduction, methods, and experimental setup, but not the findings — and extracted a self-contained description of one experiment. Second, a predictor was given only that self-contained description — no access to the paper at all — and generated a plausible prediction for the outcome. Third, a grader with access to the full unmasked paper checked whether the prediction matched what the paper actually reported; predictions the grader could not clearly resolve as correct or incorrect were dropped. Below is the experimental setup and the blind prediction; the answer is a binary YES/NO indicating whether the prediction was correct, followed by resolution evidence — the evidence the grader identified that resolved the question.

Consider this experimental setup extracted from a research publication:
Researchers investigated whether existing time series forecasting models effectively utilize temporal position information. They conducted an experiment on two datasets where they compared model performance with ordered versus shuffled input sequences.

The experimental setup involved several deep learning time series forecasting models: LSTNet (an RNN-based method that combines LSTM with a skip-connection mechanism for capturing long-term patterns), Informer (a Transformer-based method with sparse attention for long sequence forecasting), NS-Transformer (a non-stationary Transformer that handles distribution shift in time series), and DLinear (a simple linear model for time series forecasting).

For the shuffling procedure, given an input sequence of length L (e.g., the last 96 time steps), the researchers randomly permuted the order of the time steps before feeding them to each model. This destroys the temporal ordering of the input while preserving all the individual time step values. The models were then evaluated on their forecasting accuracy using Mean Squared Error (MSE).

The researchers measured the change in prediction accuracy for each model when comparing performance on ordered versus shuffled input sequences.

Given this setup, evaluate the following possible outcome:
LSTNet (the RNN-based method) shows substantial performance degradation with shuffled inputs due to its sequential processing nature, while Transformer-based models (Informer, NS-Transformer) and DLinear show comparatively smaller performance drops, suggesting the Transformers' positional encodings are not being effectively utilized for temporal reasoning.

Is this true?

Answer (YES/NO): NO